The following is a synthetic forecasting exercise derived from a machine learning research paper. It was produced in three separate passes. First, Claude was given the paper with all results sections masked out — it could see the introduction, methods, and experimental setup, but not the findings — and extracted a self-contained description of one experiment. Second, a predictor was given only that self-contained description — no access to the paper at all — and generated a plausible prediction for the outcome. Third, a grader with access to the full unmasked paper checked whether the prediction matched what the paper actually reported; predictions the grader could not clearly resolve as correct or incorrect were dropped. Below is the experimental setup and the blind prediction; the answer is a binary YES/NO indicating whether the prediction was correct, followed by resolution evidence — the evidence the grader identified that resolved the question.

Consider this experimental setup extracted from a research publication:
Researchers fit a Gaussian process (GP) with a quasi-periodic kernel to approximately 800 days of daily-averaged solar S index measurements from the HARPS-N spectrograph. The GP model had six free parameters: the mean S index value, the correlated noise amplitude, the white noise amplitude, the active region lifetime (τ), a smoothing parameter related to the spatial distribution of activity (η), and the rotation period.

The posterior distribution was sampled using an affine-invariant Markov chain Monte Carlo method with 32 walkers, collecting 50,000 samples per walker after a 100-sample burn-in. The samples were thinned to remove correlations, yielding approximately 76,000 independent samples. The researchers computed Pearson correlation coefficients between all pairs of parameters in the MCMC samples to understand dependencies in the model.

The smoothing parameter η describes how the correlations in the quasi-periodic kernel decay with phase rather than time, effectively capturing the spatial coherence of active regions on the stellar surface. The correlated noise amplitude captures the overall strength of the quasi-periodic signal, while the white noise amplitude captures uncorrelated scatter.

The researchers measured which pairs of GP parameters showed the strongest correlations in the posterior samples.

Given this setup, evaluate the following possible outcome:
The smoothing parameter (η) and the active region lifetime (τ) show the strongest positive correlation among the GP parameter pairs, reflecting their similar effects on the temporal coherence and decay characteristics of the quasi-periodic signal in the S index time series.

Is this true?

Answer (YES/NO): NO